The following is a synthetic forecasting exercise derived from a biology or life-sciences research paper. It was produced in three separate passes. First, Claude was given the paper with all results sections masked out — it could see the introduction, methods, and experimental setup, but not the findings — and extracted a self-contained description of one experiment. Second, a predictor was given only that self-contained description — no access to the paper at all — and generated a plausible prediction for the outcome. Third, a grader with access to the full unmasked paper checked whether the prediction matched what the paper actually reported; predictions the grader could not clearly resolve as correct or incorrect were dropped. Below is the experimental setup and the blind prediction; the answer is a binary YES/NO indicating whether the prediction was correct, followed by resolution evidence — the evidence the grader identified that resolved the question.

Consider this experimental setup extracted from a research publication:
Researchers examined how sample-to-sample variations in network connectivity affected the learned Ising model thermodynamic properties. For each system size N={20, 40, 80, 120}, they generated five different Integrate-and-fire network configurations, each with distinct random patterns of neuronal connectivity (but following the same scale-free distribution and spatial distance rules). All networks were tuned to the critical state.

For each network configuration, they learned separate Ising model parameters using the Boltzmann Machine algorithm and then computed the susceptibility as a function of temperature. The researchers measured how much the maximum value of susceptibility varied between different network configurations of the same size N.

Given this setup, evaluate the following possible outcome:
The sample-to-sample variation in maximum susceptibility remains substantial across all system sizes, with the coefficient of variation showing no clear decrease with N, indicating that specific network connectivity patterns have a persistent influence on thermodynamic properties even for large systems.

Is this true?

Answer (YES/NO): NO